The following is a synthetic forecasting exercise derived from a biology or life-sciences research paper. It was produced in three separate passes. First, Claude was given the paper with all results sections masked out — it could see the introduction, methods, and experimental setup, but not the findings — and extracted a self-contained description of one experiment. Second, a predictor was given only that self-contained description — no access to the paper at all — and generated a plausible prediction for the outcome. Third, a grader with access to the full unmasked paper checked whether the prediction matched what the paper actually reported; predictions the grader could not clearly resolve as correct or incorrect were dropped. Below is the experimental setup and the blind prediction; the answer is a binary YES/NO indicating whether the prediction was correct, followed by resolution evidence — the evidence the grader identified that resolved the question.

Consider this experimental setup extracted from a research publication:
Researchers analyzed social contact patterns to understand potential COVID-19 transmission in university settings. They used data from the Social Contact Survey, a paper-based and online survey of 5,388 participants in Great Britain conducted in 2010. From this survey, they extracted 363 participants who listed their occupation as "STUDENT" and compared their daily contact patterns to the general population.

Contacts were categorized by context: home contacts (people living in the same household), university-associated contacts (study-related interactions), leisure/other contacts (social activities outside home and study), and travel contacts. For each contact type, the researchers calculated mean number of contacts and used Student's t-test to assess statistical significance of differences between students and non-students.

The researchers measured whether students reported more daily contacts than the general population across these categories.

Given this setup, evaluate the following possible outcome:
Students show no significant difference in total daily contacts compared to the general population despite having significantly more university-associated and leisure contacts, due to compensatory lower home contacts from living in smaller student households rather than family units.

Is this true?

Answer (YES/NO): NO